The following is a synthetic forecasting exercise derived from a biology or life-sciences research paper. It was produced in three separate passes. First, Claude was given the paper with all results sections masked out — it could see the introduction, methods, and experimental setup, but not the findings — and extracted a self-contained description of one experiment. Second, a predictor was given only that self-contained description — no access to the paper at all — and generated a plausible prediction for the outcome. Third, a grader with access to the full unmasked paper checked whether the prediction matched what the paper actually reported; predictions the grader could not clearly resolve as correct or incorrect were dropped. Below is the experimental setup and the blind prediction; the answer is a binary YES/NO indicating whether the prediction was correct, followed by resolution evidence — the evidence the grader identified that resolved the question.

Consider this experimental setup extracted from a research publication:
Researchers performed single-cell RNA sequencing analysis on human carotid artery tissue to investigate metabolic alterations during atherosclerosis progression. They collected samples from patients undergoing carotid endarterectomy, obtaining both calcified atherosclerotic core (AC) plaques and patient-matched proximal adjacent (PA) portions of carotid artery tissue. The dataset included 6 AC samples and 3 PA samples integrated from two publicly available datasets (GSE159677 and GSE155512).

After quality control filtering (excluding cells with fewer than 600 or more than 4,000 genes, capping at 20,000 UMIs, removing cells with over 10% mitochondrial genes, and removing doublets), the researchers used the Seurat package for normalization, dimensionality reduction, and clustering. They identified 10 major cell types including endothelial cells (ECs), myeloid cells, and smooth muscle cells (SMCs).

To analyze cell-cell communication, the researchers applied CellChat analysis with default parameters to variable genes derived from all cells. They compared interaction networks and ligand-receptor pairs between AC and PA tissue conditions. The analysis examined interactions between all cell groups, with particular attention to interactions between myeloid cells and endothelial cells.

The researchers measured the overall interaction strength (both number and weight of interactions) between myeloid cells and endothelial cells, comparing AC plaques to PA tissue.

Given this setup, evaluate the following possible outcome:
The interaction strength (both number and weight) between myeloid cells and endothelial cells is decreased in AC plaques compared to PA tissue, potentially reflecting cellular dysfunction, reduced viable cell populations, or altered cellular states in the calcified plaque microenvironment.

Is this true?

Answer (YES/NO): NO